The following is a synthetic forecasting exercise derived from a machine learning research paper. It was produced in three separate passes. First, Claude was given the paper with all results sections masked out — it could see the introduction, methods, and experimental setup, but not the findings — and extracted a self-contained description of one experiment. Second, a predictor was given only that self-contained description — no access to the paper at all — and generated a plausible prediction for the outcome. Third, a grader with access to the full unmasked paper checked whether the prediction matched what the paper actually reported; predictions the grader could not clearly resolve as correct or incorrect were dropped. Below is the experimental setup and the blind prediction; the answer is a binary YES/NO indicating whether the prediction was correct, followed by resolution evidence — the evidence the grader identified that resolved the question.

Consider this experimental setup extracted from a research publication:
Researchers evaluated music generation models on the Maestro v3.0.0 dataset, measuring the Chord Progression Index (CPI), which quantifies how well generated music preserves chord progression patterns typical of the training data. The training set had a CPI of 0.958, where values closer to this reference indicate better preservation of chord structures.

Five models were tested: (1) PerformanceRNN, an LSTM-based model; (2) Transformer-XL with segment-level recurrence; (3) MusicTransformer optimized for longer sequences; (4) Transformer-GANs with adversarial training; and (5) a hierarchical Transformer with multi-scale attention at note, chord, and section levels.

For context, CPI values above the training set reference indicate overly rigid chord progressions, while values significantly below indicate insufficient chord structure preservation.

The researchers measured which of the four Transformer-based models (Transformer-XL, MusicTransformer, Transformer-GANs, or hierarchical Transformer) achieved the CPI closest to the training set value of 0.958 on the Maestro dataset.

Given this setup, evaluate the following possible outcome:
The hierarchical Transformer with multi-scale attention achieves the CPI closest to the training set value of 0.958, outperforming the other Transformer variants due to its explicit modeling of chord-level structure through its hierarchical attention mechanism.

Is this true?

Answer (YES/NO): NO